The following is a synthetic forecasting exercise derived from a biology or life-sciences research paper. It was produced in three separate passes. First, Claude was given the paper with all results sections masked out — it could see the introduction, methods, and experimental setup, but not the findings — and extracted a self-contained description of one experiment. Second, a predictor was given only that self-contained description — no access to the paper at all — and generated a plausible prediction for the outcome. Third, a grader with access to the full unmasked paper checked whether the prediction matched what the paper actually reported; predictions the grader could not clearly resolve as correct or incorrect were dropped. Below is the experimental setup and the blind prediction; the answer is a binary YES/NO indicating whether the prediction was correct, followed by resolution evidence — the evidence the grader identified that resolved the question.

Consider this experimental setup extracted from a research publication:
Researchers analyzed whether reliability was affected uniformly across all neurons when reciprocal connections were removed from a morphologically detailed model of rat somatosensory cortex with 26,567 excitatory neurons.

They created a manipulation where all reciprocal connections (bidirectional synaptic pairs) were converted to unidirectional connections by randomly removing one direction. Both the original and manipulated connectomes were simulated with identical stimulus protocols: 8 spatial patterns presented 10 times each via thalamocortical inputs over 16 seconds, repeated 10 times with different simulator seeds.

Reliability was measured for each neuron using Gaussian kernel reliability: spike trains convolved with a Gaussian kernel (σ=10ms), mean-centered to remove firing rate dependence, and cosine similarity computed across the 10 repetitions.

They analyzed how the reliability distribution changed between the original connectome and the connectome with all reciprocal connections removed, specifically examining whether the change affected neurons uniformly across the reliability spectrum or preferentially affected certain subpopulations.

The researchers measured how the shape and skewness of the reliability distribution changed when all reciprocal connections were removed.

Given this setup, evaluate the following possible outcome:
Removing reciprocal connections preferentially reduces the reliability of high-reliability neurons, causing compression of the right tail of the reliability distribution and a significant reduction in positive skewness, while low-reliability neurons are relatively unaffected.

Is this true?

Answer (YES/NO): NO